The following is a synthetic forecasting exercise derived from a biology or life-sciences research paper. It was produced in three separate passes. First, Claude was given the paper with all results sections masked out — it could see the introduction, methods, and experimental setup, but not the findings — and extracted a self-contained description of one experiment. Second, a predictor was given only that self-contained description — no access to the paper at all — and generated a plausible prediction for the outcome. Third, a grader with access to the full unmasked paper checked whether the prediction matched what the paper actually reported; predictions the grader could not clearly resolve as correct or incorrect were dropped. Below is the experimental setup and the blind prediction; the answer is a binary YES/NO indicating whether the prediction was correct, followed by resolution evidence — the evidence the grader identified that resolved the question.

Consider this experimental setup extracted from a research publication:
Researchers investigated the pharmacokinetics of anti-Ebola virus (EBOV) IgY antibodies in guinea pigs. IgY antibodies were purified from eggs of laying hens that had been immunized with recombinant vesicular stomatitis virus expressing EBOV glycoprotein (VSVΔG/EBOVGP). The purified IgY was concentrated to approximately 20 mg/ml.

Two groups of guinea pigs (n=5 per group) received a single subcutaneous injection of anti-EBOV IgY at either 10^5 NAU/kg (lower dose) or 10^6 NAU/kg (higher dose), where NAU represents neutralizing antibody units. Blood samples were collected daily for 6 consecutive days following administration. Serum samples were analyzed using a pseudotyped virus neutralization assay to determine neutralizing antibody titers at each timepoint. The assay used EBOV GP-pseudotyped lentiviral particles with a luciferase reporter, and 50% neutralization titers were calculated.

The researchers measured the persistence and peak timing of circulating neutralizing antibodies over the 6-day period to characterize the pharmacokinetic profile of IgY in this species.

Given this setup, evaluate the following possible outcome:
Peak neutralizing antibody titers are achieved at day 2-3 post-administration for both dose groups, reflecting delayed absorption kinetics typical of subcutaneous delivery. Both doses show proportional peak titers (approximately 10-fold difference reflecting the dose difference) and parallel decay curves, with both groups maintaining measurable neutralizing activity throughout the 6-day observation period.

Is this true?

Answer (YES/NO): NO